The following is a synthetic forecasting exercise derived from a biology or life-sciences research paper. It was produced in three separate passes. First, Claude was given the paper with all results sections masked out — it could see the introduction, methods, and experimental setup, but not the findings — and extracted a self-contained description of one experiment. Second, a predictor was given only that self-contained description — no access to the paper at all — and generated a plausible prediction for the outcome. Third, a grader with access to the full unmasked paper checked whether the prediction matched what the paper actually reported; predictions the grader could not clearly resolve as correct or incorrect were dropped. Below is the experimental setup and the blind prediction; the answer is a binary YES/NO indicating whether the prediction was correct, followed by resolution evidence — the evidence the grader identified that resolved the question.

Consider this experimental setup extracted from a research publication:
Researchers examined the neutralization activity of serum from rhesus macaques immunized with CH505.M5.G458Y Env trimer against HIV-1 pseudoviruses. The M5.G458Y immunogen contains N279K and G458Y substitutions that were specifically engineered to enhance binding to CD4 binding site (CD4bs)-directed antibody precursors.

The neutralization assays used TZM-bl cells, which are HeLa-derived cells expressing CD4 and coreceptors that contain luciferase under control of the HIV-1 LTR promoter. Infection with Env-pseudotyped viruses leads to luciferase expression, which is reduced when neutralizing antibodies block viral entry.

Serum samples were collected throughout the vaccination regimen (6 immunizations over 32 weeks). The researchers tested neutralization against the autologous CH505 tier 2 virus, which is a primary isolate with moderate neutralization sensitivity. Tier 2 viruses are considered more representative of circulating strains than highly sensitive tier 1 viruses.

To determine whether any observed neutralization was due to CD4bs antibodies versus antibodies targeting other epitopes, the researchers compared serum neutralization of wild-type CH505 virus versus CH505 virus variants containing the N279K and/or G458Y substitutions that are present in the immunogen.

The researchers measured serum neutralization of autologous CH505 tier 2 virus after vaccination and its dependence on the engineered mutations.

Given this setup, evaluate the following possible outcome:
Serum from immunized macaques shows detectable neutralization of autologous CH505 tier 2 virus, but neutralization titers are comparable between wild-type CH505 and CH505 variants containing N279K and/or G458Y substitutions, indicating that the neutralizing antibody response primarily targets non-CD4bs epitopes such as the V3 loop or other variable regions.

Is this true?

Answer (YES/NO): NO